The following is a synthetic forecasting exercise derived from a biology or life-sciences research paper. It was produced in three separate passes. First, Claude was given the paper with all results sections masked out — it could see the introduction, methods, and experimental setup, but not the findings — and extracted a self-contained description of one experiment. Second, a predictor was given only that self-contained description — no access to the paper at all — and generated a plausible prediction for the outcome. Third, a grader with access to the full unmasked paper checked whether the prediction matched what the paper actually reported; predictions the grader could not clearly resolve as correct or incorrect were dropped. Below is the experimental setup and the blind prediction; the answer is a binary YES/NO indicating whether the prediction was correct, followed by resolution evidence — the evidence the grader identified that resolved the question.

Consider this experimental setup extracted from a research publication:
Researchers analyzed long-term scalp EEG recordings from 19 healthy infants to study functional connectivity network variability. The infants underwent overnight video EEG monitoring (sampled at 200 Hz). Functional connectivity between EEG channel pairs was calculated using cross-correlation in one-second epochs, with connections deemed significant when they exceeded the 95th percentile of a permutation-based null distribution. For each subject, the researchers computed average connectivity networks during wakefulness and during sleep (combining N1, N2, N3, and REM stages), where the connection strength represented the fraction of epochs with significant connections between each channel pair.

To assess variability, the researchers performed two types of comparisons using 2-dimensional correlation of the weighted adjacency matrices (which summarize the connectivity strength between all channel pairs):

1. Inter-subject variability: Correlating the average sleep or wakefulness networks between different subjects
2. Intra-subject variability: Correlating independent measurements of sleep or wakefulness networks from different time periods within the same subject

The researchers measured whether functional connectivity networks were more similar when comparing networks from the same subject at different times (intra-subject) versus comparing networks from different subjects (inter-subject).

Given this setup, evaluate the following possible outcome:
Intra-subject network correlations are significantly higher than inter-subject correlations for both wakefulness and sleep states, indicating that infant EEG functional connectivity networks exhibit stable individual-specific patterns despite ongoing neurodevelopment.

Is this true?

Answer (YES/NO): YES